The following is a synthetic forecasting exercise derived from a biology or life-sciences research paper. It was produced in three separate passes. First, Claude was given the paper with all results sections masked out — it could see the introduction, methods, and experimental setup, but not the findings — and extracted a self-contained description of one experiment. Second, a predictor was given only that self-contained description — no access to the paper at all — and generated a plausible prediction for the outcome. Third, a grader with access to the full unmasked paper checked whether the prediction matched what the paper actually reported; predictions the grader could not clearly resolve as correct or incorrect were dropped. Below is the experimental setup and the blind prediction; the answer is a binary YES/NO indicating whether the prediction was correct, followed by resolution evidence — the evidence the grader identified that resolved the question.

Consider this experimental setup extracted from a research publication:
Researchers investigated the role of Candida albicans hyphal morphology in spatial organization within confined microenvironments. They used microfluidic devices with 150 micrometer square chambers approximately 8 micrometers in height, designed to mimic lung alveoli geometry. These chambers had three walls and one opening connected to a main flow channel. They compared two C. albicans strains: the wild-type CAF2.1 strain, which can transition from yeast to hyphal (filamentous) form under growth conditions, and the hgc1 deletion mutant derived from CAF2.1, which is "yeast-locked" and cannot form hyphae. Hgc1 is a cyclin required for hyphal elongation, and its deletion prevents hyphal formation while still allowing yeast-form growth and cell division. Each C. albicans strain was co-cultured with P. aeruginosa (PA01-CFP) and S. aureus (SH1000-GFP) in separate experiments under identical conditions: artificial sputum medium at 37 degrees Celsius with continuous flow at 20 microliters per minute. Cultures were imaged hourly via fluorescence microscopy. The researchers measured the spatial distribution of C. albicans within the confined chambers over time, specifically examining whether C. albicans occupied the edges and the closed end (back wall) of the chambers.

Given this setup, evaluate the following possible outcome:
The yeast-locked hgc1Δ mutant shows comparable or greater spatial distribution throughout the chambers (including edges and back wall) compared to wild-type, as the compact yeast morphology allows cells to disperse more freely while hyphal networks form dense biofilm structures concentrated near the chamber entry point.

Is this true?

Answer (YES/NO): NO